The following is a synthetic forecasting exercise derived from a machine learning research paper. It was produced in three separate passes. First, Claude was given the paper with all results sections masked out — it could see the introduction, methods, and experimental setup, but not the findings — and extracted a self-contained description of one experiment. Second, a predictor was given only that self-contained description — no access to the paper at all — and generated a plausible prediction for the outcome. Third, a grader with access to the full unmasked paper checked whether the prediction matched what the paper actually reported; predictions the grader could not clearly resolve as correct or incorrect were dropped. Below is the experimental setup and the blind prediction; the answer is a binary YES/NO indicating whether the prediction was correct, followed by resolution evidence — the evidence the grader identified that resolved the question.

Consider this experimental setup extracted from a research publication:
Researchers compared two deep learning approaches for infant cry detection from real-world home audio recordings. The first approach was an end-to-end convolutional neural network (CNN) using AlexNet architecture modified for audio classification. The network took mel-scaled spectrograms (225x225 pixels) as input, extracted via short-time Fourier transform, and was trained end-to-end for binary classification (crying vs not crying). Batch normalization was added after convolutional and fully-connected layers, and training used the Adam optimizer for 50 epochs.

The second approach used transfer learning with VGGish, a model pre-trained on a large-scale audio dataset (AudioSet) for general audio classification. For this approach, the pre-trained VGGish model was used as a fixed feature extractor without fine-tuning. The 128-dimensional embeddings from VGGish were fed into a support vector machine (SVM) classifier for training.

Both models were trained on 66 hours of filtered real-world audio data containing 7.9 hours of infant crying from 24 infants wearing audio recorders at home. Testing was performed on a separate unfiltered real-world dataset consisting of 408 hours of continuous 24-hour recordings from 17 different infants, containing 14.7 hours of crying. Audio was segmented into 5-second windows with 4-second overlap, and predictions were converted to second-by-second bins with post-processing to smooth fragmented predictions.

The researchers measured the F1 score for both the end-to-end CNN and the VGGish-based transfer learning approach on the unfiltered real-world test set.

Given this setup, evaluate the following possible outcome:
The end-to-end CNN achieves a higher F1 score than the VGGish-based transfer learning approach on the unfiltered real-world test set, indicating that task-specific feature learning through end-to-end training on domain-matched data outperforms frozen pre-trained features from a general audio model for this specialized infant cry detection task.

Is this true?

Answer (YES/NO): YES